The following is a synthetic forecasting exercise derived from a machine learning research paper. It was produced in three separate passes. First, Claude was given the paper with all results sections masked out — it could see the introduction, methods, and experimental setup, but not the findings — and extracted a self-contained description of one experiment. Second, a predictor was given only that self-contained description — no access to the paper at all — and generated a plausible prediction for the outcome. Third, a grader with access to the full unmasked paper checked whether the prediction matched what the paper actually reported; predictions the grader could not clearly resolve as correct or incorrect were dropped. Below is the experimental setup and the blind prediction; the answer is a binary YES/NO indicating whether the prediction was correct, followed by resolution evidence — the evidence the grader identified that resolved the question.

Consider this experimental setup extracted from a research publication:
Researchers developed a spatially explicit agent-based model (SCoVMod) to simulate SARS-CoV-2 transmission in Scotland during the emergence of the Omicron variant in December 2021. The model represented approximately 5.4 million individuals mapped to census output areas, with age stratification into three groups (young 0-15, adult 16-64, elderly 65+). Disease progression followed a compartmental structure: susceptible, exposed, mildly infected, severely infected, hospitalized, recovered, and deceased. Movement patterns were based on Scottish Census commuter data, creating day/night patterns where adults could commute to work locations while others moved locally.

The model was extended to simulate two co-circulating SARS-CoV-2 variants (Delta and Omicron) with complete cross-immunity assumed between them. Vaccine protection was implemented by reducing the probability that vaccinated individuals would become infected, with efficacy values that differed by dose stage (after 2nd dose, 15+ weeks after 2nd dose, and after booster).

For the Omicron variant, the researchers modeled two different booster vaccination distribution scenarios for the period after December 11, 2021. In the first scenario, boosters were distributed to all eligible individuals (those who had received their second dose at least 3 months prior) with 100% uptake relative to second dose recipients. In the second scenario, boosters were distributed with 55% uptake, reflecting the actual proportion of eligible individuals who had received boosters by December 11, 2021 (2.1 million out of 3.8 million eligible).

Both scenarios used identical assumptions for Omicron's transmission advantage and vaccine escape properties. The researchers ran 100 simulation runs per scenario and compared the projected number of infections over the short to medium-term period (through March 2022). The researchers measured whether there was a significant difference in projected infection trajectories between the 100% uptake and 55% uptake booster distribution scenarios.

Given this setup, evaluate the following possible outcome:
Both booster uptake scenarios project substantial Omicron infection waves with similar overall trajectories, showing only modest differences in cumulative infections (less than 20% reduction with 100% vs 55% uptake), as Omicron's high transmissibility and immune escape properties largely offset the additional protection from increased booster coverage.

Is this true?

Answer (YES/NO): YES